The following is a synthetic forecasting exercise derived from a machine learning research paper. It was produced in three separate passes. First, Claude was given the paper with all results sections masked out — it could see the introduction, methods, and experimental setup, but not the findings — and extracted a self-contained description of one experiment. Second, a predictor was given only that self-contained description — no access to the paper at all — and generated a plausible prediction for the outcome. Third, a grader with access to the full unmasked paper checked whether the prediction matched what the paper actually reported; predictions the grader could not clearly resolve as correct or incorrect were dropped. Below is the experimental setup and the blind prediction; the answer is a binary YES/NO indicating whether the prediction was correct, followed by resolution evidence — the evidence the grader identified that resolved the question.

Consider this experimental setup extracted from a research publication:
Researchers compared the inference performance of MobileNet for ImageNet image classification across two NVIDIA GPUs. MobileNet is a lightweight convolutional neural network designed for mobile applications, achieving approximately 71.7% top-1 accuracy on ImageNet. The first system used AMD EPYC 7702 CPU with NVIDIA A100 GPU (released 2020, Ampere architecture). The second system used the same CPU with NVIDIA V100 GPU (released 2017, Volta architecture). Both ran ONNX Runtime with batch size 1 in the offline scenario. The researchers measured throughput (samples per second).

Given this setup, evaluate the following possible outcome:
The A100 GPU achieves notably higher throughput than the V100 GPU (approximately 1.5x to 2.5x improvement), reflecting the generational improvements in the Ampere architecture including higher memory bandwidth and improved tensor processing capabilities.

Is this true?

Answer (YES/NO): NO